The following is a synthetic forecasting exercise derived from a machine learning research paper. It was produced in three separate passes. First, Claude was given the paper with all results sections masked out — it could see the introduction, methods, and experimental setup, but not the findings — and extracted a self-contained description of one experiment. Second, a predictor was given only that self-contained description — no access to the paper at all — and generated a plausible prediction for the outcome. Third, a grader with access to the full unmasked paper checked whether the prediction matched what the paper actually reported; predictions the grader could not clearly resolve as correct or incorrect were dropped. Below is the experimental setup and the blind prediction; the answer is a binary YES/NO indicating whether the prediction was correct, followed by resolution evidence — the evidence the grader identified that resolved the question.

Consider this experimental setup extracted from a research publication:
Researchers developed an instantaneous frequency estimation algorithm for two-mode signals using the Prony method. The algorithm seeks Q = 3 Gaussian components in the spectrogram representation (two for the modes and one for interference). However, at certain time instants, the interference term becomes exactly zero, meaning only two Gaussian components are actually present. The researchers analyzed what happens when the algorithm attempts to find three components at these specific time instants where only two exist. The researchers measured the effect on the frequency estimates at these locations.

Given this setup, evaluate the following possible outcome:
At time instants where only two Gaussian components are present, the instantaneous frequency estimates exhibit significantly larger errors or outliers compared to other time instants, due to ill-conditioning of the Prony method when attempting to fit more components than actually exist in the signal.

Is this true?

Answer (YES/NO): YES